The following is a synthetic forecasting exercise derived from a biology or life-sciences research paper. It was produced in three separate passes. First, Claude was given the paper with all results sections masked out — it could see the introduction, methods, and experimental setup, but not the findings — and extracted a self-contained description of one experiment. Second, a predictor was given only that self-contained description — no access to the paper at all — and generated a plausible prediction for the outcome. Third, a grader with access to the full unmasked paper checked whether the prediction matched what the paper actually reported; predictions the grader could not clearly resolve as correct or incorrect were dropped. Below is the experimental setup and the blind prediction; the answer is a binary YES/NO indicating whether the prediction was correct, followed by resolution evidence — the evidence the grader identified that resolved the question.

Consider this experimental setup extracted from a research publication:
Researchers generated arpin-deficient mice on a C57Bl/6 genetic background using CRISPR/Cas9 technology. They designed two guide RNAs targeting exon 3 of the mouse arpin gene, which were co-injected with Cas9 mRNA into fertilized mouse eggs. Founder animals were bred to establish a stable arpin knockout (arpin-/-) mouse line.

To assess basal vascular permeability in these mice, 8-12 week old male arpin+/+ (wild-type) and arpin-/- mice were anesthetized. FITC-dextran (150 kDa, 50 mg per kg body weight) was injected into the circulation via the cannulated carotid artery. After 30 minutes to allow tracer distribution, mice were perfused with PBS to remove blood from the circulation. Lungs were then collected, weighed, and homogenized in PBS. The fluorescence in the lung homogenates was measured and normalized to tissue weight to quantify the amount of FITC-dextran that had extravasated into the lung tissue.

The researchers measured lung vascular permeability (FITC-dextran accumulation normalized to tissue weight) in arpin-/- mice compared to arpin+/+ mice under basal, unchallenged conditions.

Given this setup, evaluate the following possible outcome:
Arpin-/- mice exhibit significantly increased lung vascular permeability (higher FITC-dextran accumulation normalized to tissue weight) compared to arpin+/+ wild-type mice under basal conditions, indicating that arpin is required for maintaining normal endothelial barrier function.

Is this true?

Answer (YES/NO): YES